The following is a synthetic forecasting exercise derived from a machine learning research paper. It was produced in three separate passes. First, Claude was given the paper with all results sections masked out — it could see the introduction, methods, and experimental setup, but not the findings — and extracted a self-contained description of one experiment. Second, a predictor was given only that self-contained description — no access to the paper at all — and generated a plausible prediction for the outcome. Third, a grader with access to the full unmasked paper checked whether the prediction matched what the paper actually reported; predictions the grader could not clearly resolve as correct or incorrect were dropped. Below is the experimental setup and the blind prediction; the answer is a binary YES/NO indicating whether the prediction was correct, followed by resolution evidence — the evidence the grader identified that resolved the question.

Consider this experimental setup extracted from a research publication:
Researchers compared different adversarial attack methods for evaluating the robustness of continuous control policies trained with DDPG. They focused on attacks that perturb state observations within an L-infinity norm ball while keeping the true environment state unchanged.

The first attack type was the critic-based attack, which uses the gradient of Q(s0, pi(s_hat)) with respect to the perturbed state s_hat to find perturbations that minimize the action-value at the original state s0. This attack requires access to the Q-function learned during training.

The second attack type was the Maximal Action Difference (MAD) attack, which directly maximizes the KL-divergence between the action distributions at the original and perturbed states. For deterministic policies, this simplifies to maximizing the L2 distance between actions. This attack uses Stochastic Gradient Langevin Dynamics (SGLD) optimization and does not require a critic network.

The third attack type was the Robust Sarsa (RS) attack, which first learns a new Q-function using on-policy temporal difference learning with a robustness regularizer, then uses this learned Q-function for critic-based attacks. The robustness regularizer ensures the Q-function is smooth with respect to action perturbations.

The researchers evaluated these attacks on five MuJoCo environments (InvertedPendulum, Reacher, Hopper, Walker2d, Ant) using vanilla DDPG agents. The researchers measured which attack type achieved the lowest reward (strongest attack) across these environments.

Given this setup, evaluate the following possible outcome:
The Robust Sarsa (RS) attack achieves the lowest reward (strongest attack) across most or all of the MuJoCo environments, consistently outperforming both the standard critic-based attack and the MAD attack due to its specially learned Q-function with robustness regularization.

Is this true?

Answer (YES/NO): NO